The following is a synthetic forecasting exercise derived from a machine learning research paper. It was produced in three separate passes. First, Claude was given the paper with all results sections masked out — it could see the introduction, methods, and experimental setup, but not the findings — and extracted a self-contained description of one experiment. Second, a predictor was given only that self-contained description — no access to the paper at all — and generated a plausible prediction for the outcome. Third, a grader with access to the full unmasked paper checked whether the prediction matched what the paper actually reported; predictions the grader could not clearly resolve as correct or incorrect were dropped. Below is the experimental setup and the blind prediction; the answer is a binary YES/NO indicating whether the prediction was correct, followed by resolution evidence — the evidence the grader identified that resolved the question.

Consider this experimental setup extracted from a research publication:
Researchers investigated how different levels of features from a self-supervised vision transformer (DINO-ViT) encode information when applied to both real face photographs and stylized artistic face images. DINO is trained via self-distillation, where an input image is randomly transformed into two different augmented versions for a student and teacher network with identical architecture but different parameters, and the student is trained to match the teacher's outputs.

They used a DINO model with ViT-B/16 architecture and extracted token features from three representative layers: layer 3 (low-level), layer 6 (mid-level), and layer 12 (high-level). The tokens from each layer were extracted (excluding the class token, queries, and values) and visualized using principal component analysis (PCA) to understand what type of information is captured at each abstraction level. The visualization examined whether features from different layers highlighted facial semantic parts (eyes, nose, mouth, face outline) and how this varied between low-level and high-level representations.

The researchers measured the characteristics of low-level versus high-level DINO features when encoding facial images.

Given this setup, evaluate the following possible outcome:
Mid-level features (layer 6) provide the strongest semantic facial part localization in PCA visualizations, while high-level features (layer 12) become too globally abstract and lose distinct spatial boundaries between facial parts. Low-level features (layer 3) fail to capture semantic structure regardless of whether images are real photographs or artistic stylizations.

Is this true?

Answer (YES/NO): NO